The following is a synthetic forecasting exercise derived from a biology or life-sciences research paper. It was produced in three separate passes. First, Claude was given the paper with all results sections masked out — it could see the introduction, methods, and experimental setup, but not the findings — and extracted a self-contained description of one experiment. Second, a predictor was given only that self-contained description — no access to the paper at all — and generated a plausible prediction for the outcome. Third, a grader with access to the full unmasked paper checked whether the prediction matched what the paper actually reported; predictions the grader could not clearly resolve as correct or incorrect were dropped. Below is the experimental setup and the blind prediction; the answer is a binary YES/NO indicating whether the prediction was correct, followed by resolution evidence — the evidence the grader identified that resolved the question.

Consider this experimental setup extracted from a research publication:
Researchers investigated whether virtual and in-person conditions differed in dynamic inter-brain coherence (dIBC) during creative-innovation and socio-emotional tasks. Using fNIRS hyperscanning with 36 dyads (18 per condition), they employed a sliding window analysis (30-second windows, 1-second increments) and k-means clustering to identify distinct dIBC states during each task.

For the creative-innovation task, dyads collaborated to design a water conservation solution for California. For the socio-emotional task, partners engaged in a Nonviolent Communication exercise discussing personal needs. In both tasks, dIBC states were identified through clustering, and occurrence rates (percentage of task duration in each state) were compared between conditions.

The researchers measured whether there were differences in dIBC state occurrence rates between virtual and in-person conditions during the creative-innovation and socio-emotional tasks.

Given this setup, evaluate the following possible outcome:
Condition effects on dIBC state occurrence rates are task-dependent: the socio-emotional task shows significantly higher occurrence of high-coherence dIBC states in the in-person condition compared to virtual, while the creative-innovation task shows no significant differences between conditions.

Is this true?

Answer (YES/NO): NO